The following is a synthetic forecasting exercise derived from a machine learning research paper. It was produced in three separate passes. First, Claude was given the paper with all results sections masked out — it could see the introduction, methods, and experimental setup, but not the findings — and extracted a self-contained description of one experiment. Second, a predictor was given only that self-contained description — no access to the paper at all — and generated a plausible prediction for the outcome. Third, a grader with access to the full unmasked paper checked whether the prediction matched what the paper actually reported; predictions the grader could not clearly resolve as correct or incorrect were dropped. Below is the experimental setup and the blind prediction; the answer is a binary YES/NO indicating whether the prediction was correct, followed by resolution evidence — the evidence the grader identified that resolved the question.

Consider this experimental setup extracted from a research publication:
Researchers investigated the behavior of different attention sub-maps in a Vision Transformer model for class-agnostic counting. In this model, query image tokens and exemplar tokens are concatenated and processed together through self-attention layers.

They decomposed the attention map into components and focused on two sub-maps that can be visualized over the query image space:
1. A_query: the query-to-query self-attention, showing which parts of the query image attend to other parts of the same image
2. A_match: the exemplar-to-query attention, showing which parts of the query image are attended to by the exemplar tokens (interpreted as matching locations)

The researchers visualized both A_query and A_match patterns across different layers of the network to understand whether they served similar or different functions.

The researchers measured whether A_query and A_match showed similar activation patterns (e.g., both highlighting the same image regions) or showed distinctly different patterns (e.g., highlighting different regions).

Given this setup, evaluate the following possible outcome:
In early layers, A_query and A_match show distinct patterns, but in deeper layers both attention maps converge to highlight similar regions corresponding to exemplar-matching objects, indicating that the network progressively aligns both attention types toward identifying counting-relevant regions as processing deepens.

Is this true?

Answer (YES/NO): NO